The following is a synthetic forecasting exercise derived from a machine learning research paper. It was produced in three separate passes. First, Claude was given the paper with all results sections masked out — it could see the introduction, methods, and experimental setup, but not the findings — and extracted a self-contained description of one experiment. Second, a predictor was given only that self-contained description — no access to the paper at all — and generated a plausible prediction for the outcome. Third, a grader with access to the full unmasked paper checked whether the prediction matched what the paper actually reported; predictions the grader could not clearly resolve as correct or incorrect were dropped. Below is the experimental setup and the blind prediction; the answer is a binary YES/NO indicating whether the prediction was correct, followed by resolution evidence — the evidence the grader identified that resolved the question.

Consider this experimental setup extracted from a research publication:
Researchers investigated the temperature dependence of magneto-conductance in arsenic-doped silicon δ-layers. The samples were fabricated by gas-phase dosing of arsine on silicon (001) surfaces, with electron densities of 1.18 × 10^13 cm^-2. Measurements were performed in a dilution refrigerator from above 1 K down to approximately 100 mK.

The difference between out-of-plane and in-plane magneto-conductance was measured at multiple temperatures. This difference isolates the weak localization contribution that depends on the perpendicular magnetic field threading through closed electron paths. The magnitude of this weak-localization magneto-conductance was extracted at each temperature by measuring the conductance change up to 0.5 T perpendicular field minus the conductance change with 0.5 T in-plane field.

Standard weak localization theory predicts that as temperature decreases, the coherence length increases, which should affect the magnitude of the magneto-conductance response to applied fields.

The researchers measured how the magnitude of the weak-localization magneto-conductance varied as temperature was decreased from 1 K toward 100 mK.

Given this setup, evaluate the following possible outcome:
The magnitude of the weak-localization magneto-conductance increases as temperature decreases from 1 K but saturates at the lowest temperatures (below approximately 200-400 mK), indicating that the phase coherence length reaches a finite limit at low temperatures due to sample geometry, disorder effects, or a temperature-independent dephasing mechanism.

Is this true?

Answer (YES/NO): YES